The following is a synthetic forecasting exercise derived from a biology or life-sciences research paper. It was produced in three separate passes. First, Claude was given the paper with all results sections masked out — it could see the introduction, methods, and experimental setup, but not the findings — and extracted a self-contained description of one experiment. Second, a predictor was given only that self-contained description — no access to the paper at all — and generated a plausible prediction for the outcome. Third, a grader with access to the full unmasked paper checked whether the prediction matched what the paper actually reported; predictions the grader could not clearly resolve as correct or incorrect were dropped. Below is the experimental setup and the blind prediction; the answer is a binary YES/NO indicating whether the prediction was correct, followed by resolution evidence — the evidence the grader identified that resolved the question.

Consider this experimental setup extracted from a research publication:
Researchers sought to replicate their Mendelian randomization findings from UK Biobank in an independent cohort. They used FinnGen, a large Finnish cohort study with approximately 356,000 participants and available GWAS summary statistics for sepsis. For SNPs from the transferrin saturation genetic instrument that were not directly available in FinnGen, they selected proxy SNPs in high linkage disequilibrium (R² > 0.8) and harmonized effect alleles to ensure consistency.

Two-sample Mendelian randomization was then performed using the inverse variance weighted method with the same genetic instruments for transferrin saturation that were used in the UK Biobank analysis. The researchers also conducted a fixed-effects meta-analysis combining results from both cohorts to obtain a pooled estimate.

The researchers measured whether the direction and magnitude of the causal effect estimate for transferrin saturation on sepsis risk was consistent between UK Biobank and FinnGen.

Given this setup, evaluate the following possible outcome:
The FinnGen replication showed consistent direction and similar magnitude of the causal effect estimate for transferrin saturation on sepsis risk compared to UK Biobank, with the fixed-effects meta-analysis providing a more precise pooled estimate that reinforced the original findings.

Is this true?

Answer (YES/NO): NO